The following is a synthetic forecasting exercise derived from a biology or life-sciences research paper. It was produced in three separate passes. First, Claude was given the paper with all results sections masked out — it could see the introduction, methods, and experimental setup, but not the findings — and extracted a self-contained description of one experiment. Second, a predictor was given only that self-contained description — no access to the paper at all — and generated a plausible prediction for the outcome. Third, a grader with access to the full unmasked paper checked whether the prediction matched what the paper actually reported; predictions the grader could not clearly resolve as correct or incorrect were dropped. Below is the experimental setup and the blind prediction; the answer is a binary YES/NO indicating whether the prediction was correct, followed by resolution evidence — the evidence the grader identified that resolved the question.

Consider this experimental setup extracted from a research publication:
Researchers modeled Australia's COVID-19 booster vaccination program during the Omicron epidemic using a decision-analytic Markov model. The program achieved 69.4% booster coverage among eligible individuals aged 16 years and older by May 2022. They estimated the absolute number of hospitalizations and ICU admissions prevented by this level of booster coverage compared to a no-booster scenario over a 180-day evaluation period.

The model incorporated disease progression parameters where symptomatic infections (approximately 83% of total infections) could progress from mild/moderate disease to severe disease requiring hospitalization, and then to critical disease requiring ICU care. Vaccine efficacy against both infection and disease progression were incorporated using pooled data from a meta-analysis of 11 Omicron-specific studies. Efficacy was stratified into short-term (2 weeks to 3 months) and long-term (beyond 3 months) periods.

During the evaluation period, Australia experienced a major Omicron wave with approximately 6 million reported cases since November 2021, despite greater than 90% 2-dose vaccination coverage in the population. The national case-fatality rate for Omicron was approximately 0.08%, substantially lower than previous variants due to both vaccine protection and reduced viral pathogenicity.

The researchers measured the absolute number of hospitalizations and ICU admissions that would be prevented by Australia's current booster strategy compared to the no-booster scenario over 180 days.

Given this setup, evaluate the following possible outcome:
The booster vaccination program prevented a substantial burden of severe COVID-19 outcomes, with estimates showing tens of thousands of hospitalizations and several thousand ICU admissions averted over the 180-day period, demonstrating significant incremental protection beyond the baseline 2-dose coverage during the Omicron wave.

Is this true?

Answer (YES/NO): YES